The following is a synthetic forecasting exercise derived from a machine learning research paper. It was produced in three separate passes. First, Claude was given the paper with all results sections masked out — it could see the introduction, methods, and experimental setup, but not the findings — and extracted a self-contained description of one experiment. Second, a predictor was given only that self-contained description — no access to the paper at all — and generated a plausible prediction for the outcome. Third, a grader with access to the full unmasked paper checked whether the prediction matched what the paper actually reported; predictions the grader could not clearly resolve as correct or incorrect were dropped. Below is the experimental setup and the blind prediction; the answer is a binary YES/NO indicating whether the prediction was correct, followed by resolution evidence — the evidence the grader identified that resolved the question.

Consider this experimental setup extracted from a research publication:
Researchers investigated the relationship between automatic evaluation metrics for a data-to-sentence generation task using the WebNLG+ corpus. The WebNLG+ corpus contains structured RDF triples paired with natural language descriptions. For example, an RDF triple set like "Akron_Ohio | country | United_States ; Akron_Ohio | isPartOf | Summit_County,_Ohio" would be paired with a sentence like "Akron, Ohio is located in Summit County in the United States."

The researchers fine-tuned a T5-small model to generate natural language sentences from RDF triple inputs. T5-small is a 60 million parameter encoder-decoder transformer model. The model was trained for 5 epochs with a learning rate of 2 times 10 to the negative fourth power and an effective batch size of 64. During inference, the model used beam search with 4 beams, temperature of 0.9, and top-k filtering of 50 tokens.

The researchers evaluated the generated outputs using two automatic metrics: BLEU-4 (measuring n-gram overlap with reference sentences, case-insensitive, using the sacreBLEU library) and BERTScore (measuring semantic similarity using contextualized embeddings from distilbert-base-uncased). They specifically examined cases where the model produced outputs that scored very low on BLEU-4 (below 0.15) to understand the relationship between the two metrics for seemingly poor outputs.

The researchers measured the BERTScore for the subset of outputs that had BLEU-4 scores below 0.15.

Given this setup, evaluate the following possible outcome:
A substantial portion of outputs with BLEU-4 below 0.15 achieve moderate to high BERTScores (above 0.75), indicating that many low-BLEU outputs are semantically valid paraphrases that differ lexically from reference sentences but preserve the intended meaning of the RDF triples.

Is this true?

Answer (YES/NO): YES